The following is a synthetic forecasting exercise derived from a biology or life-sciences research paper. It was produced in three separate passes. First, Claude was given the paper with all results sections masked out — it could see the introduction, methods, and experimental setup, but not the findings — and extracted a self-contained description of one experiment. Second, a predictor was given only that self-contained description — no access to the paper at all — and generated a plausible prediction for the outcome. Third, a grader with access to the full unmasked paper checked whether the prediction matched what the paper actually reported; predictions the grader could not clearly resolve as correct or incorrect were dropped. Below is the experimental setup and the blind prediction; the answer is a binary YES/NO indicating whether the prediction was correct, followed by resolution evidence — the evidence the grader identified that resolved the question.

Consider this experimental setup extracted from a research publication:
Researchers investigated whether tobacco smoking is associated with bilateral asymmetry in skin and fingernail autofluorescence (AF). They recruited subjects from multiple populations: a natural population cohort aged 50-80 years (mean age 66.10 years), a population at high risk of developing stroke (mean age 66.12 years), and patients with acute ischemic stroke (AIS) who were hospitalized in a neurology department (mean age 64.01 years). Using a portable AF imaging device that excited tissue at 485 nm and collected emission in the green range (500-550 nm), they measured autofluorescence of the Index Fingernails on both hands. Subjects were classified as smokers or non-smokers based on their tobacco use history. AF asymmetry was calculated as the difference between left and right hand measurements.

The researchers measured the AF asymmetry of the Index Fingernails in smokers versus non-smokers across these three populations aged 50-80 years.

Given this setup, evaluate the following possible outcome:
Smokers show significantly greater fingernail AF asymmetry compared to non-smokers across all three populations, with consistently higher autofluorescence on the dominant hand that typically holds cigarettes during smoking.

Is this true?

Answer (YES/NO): NO